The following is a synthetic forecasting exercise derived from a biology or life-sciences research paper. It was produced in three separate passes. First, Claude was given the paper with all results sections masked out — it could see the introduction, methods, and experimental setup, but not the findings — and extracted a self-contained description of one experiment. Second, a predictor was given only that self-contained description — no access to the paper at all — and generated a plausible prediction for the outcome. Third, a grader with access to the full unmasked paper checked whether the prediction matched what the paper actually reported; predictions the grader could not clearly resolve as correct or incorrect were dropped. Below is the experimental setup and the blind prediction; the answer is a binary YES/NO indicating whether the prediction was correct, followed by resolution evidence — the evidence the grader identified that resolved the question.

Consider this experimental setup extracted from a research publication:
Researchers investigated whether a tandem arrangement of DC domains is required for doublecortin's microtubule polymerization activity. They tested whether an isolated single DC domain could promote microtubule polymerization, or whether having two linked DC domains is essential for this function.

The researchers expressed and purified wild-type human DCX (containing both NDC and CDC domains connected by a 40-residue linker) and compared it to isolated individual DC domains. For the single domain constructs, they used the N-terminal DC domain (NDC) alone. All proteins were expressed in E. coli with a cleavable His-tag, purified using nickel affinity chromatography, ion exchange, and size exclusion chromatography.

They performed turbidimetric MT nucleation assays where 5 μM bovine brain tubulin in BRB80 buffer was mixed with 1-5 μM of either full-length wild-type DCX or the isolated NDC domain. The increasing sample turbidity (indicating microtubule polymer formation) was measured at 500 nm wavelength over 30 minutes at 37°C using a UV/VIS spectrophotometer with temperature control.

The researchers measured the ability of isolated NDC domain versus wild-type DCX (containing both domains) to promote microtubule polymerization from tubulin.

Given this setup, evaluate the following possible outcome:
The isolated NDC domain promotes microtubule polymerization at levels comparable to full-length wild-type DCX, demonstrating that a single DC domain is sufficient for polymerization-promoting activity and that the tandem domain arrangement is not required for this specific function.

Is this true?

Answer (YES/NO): NO